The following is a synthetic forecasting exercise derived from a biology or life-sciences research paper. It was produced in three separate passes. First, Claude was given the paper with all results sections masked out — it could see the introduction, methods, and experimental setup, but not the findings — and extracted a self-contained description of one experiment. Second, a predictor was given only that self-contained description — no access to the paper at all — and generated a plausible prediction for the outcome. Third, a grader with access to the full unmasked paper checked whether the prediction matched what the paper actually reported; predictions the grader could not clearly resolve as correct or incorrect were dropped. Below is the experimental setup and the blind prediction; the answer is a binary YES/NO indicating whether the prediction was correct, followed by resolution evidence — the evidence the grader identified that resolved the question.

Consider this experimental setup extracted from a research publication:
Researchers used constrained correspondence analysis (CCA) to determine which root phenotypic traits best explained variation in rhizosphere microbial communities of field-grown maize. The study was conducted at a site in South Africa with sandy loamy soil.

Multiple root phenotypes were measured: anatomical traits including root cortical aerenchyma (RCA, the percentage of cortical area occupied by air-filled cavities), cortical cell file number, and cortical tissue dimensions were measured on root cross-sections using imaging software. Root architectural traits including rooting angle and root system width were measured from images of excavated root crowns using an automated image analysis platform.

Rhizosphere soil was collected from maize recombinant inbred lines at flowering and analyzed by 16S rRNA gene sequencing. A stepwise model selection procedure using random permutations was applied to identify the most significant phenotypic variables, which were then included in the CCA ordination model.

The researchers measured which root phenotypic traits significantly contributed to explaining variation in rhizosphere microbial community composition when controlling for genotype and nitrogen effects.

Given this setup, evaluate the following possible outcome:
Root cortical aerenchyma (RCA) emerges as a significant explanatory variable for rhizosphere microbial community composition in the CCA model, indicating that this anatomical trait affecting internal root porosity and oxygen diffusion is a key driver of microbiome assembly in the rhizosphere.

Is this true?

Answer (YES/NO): YES